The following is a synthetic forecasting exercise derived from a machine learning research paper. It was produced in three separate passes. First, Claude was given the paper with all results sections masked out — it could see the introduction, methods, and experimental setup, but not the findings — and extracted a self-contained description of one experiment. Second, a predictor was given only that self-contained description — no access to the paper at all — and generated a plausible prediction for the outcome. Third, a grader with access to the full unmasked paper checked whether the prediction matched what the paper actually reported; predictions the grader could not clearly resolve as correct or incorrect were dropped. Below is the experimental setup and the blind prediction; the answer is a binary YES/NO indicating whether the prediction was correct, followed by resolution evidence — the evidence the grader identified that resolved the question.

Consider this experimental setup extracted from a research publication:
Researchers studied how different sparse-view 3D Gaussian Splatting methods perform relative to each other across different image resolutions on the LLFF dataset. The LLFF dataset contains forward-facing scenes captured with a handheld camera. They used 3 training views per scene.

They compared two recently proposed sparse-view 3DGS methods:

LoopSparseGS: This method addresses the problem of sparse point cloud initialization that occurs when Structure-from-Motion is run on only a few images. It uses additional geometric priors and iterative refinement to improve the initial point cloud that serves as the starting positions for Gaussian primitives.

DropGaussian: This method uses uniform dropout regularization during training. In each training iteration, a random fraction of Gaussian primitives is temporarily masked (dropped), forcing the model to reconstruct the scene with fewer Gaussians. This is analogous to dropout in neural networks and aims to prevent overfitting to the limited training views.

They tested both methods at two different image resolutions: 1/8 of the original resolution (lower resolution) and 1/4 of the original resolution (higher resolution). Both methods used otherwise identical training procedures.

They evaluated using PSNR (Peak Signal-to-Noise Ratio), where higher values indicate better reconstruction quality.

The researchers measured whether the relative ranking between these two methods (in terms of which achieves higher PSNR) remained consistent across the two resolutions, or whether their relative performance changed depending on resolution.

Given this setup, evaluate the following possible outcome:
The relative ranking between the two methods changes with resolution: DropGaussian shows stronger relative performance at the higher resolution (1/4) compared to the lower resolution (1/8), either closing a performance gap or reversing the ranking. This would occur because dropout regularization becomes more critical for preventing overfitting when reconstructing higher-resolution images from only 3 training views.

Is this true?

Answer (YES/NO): NO